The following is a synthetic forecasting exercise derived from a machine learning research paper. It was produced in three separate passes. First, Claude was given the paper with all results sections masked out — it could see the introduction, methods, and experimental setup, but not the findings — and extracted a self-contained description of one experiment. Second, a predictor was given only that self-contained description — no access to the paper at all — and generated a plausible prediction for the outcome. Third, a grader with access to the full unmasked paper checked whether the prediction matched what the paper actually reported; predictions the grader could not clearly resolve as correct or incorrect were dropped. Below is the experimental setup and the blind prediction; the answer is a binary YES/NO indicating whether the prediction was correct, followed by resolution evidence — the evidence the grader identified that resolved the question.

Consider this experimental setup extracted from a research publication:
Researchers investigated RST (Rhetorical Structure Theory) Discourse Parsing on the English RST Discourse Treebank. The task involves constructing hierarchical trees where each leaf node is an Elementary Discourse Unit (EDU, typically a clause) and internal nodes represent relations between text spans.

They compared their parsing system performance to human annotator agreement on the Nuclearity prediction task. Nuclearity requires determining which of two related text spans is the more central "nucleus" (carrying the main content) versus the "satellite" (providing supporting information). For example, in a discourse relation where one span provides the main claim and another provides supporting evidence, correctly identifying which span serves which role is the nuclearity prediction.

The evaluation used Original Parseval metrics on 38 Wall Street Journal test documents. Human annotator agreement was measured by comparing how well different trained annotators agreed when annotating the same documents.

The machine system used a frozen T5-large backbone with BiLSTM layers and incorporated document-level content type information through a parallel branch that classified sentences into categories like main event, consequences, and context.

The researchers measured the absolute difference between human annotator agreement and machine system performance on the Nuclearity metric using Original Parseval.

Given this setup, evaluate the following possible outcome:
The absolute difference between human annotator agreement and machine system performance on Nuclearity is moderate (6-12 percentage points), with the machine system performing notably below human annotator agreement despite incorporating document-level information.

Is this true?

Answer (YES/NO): NO